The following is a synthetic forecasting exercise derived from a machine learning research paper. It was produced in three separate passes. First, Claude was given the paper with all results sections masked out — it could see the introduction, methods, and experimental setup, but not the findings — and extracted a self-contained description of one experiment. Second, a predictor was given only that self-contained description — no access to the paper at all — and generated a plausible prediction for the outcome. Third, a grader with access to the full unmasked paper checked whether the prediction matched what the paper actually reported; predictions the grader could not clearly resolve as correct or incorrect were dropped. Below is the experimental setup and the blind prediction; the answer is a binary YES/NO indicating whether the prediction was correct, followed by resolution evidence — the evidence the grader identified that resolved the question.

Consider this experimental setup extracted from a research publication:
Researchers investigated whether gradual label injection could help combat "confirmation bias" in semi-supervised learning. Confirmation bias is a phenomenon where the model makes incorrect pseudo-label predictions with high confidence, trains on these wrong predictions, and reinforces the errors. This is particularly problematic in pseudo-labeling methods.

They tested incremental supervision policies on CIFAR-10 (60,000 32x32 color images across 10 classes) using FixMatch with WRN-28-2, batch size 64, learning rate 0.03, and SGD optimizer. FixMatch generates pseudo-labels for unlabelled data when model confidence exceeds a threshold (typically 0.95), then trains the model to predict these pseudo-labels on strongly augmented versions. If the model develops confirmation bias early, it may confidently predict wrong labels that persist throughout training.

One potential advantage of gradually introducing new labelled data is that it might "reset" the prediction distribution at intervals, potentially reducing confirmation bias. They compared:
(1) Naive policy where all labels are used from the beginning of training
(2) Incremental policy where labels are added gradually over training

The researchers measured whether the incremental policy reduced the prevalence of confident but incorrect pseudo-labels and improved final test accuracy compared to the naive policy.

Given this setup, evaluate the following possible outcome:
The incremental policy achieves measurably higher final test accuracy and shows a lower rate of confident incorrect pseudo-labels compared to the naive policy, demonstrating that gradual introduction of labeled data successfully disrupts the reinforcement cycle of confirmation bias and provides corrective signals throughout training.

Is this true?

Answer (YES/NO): NO